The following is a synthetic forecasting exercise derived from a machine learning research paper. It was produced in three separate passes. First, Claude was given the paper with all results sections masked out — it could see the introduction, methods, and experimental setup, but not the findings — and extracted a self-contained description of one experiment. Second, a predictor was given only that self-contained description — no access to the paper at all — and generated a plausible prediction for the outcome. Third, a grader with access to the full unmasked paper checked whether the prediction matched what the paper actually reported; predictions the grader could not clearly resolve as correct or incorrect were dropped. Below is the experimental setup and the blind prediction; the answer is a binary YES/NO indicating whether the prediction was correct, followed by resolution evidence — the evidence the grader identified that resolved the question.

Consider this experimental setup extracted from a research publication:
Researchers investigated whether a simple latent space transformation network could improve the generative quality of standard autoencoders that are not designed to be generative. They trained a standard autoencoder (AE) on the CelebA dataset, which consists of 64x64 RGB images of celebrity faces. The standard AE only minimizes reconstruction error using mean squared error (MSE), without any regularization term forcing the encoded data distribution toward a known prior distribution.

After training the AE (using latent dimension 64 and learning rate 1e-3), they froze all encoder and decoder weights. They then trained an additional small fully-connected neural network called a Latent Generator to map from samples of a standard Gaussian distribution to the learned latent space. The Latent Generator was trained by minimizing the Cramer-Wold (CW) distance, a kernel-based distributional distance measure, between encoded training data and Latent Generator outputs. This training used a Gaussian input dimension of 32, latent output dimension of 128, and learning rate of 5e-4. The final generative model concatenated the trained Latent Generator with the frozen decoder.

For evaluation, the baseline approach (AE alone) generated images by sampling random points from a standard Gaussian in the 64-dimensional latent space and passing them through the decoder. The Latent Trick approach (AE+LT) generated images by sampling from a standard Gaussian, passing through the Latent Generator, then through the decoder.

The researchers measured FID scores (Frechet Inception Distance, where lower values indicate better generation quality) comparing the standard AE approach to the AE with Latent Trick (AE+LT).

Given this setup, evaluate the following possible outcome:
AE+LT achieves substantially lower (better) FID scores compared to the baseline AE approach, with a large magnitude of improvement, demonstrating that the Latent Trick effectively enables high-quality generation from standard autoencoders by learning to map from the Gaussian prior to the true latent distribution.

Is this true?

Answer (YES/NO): YES